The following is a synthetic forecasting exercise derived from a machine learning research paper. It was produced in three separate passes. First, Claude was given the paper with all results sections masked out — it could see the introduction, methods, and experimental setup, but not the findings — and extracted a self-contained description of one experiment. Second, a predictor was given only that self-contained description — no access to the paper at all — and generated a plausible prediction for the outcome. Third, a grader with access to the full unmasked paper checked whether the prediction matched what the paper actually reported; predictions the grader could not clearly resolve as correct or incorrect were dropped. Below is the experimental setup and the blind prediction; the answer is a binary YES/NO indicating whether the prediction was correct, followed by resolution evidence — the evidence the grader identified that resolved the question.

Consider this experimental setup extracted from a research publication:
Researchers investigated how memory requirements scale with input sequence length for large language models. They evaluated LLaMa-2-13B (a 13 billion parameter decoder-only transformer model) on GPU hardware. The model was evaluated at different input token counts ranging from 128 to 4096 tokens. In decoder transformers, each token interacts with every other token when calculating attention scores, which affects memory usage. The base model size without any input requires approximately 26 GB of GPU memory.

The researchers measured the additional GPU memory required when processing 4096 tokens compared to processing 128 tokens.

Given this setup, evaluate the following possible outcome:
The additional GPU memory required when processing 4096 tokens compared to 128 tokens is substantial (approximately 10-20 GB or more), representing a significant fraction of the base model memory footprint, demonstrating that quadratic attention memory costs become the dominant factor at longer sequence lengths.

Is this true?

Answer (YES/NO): YES